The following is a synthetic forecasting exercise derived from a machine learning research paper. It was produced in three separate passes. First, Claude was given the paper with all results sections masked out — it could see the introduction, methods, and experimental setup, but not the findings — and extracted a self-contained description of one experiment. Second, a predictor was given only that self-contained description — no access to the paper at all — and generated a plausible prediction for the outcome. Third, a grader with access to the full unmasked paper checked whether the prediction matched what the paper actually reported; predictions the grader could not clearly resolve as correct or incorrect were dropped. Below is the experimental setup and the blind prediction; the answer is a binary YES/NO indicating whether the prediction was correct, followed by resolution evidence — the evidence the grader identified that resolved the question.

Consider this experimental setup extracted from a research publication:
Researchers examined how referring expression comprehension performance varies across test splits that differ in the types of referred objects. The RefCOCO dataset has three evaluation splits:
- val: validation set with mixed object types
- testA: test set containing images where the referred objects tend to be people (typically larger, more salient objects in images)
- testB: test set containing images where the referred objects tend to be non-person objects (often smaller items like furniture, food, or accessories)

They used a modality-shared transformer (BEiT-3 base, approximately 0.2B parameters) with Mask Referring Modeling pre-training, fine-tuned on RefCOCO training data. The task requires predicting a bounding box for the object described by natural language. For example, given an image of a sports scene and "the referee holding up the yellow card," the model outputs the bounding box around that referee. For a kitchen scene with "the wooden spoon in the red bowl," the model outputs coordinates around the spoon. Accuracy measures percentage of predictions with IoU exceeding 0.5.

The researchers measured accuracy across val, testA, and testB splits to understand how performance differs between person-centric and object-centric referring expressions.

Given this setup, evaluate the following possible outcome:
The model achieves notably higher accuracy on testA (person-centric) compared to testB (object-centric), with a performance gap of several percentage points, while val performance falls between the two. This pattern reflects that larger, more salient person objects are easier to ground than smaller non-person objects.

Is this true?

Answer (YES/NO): YES